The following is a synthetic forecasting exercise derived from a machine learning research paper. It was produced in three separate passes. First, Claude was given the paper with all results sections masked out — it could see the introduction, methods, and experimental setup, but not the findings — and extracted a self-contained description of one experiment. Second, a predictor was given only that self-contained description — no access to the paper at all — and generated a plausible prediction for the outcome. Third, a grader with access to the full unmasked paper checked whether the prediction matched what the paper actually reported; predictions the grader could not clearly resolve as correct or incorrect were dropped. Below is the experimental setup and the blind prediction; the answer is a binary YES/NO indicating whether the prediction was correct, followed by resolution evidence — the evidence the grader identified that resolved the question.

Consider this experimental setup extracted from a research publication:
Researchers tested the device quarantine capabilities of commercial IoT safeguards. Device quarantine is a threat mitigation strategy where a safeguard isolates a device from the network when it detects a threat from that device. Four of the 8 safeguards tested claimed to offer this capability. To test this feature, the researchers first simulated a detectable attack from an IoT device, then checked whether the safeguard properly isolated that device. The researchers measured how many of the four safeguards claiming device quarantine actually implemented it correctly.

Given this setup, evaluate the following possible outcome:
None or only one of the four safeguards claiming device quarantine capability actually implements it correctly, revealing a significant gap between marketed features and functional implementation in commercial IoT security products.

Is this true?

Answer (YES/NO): NO